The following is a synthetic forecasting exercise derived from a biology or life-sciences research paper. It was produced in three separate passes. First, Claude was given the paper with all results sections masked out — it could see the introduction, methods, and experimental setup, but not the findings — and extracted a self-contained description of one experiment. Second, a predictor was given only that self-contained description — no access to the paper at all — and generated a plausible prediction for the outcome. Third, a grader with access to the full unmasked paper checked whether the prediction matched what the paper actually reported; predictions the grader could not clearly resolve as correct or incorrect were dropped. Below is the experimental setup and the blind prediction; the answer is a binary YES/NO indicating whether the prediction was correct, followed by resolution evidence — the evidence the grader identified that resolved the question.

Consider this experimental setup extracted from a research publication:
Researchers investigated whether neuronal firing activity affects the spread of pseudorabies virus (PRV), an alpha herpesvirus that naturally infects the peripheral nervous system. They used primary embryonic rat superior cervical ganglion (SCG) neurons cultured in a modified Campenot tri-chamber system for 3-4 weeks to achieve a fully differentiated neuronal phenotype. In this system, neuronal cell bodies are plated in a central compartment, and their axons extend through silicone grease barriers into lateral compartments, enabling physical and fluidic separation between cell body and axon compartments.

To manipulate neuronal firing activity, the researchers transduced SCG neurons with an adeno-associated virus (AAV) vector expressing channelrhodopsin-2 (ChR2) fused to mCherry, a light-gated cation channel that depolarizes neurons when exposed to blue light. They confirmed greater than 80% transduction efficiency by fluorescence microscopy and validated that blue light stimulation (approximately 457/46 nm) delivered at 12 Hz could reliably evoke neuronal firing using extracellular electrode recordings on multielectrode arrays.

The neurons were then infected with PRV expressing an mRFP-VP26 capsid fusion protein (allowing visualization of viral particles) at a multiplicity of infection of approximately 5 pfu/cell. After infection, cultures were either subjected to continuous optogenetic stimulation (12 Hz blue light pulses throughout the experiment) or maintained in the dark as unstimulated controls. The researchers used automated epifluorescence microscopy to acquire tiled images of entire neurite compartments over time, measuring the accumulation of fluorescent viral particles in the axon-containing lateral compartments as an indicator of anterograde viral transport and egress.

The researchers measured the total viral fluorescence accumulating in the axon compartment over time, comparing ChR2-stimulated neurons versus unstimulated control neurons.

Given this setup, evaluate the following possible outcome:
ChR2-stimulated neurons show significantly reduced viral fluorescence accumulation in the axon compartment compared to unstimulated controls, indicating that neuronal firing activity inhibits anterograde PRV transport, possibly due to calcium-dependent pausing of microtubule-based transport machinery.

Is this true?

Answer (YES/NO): NO